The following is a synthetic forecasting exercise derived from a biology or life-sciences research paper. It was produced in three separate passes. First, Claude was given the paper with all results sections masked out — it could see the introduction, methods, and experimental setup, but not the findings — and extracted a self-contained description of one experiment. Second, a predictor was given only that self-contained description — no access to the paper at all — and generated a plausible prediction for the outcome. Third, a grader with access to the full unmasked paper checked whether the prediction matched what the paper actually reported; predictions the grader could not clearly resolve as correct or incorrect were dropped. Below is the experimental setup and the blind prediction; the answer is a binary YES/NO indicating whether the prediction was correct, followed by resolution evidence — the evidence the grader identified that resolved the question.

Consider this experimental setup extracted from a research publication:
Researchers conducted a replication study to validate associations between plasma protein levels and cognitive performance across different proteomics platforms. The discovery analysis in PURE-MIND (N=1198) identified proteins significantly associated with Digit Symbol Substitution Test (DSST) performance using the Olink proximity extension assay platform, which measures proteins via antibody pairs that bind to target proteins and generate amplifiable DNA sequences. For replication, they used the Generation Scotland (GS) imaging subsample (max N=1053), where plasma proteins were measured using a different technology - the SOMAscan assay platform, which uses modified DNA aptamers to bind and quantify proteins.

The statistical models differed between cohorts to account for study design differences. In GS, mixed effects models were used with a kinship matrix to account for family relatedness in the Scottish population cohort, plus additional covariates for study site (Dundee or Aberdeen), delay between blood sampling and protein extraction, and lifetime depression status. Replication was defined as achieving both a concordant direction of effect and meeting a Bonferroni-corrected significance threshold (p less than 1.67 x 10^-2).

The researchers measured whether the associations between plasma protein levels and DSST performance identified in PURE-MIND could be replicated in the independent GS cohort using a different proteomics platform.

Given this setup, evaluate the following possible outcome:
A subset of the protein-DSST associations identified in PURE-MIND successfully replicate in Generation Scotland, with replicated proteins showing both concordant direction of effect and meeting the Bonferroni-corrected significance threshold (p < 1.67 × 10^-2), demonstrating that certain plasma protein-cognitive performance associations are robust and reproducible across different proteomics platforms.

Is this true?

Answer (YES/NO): YES